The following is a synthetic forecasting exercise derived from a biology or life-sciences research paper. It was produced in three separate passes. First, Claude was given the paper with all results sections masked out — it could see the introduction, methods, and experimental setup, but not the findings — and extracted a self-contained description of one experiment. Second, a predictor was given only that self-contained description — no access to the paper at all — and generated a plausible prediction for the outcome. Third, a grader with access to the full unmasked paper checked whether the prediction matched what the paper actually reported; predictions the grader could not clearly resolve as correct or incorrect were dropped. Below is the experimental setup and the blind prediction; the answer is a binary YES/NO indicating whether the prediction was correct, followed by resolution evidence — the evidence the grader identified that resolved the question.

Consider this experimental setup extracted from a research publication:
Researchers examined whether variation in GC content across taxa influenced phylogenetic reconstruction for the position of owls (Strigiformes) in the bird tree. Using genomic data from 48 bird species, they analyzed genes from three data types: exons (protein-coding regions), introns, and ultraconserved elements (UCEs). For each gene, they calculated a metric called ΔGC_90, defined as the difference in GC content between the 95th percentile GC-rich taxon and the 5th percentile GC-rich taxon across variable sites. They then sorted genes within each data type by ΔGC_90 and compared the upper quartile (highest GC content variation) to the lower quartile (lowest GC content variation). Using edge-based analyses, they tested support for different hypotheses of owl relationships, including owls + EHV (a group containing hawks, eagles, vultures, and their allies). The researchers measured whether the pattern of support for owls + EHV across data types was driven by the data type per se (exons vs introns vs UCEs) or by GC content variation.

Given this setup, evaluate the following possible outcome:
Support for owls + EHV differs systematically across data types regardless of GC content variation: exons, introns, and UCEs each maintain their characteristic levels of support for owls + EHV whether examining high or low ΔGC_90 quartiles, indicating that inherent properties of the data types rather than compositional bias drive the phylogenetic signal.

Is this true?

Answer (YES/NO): NO